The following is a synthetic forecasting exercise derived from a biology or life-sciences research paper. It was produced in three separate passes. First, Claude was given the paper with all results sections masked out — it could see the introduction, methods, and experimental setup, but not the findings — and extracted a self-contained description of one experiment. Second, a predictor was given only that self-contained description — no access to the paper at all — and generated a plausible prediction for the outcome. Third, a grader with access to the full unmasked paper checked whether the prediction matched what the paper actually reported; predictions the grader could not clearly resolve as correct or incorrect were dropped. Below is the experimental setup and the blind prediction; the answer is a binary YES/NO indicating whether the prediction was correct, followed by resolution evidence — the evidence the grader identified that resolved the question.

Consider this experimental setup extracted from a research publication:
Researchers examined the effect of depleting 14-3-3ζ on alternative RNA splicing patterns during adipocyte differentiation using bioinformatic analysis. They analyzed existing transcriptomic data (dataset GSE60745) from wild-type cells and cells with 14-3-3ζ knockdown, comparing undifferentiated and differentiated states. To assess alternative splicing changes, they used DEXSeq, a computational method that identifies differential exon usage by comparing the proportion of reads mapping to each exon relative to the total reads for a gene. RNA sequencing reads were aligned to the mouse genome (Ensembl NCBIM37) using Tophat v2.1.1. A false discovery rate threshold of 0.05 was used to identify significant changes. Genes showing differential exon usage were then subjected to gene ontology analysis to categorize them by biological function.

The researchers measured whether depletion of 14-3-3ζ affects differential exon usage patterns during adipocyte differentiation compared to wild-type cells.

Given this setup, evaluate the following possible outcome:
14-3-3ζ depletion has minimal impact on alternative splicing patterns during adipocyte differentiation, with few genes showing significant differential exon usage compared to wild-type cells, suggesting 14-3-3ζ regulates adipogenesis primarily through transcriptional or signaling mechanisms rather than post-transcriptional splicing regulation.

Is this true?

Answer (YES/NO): NO